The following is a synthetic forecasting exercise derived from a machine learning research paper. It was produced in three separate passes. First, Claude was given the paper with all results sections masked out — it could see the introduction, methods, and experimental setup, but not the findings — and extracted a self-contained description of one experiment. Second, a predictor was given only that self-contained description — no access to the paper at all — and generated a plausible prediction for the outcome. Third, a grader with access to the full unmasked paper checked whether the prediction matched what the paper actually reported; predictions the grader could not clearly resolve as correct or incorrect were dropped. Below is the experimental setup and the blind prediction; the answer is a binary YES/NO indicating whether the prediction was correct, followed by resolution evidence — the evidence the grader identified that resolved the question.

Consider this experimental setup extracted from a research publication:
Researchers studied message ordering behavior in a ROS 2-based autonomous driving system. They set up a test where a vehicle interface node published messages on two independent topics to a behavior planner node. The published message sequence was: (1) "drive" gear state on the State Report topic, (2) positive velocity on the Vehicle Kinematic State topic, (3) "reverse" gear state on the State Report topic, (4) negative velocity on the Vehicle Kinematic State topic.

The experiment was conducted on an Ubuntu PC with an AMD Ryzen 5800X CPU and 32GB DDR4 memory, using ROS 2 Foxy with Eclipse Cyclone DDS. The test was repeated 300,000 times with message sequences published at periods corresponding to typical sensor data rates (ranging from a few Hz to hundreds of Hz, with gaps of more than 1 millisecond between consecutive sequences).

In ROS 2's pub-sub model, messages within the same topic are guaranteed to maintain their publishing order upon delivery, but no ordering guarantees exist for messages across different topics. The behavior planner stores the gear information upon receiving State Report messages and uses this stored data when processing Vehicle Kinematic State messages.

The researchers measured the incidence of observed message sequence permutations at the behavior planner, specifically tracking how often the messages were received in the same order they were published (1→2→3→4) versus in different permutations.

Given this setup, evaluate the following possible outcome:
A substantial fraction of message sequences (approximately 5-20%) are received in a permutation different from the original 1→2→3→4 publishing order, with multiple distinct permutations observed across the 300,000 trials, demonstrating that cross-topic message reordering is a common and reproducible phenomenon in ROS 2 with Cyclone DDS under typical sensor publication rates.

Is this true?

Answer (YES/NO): NO